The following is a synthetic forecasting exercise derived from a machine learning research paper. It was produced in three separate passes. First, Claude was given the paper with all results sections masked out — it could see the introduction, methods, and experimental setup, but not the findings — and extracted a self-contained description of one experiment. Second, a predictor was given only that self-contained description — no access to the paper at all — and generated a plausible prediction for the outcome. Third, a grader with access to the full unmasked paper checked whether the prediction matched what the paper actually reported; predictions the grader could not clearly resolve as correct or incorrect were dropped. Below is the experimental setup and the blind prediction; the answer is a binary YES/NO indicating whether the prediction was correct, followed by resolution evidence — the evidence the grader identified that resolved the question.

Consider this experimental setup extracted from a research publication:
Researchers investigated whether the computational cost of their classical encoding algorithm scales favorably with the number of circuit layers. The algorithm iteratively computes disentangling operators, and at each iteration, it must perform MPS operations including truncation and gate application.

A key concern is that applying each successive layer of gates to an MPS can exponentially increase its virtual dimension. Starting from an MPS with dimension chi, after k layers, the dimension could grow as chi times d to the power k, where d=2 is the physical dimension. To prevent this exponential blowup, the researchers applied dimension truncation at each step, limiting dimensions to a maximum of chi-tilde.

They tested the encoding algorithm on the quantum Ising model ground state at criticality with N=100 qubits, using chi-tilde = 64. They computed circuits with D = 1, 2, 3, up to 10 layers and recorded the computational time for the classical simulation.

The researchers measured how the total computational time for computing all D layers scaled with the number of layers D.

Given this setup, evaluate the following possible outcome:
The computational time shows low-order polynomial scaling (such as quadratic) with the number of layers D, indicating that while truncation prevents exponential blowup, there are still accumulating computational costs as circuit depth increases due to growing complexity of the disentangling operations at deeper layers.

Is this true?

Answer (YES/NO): NO